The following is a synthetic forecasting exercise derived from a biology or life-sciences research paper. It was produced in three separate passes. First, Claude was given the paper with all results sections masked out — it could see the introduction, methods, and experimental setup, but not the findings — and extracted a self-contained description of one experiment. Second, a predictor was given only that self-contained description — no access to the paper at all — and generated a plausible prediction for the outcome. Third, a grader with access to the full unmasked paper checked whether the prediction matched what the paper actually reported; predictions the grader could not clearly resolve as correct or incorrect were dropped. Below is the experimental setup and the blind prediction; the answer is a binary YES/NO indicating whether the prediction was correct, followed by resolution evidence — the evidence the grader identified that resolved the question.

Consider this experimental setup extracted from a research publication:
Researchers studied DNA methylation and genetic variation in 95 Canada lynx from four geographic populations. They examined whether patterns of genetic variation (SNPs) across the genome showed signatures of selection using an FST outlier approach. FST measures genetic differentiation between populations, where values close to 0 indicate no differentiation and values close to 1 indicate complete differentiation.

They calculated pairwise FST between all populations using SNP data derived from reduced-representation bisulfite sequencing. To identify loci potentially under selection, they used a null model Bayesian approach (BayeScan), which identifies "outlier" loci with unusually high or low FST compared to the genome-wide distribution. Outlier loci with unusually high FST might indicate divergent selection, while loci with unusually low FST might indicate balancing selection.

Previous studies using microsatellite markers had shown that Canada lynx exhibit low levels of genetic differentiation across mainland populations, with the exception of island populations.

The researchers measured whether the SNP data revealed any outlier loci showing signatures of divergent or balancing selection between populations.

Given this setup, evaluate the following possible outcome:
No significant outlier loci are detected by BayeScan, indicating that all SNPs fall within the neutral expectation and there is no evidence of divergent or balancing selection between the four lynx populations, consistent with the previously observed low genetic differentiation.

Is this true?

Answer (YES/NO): YES